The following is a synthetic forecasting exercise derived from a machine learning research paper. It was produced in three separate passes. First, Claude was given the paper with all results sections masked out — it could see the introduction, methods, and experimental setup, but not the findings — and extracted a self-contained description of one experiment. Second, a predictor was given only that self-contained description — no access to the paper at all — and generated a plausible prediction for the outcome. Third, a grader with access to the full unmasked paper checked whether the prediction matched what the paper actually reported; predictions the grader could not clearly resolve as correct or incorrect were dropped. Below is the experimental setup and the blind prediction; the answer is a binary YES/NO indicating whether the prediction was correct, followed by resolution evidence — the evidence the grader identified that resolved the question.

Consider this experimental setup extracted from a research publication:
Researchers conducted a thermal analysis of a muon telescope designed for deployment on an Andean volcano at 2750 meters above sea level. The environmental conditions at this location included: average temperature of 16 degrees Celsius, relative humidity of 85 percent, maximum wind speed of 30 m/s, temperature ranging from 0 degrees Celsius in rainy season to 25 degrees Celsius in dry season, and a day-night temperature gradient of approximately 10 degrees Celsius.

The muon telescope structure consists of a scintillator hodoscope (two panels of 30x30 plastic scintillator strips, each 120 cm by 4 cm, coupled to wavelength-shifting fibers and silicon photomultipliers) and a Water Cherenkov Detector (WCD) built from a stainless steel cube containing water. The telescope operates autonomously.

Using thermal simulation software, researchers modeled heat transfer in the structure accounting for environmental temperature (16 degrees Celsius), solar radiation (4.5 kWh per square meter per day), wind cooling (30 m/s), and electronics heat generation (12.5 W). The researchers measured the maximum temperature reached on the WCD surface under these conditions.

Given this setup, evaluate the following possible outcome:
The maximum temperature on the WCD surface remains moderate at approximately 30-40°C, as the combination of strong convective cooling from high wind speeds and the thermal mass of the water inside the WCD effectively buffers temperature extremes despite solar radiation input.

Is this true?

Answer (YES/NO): YES